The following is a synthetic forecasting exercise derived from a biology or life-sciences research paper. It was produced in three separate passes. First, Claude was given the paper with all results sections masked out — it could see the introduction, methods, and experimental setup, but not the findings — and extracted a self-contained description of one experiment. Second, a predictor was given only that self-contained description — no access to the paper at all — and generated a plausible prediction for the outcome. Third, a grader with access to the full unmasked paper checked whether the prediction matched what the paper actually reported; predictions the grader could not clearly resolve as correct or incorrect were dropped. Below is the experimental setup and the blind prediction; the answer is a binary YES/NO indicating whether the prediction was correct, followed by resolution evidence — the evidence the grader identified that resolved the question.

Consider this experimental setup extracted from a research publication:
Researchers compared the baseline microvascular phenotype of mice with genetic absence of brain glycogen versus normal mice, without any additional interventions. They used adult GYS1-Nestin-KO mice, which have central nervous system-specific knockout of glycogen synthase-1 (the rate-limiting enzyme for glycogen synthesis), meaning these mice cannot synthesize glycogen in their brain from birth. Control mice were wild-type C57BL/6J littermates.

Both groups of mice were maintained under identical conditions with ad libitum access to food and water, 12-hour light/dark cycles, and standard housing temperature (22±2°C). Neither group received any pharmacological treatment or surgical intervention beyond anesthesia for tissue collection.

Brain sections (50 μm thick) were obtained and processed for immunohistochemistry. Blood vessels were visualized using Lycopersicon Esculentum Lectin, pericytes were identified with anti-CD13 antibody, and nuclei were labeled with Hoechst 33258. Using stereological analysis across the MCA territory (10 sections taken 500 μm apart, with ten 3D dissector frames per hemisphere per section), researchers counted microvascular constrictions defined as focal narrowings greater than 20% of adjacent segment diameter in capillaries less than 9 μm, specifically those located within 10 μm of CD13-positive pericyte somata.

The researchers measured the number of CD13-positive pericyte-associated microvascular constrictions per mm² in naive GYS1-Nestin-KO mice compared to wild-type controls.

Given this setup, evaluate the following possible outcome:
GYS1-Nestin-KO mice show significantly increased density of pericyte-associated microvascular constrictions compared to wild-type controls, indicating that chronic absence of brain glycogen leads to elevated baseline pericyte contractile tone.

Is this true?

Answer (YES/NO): YES